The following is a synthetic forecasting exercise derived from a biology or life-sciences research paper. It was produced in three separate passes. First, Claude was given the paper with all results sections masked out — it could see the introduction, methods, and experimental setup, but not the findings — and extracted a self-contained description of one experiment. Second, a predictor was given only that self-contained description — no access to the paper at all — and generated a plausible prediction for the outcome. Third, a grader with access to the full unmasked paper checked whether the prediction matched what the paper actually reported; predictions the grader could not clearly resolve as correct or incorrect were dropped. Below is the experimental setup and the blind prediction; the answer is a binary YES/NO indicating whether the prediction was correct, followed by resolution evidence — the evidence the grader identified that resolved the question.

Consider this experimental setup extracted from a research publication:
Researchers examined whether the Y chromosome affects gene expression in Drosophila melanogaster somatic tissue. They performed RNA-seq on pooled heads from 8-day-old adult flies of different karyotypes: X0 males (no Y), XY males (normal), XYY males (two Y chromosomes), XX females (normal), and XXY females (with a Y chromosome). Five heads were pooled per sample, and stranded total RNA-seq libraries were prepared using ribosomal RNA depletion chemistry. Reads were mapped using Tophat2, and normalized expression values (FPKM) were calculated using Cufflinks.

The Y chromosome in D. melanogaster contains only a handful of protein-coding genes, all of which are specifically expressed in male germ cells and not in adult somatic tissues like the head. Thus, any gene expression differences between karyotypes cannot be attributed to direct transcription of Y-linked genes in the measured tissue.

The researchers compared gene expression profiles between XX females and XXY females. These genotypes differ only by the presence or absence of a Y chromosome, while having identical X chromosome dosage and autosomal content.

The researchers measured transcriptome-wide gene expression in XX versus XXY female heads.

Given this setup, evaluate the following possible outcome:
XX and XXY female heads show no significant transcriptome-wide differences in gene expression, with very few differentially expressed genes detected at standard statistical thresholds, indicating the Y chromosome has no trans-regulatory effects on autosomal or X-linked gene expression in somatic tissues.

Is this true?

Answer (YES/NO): NO